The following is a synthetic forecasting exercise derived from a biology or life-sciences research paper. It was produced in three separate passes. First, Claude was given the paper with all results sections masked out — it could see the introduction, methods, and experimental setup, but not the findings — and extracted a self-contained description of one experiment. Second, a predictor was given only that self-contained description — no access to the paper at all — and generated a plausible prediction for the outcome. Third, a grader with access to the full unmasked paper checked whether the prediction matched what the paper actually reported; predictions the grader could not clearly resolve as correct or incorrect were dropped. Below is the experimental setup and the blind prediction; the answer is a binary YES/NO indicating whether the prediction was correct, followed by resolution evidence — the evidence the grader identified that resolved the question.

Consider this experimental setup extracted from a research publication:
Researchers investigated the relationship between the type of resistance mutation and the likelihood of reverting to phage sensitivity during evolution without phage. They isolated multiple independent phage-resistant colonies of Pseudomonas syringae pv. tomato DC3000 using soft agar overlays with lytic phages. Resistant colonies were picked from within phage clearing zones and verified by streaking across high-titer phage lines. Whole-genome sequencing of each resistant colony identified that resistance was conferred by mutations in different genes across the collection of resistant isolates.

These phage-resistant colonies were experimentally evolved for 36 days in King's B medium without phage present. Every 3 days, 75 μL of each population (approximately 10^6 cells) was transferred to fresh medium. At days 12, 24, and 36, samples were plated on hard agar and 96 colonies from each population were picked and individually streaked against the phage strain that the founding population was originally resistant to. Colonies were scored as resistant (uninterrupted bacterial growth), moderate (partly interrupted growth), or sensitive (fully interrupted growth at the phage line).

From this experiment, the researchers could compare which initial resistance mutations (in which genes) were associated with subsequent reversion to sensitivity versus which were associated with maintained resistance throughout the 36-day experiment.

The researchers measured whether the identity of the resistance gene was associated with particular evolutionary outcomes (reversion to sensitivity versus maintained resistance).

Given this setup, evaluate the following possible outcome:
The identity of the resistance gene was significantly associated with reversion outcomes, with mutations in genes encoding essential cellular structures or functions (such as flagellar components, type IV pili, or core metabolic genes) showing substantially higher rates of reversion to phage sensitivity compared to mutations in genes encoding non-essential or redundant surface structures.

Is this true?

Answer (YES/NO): NO